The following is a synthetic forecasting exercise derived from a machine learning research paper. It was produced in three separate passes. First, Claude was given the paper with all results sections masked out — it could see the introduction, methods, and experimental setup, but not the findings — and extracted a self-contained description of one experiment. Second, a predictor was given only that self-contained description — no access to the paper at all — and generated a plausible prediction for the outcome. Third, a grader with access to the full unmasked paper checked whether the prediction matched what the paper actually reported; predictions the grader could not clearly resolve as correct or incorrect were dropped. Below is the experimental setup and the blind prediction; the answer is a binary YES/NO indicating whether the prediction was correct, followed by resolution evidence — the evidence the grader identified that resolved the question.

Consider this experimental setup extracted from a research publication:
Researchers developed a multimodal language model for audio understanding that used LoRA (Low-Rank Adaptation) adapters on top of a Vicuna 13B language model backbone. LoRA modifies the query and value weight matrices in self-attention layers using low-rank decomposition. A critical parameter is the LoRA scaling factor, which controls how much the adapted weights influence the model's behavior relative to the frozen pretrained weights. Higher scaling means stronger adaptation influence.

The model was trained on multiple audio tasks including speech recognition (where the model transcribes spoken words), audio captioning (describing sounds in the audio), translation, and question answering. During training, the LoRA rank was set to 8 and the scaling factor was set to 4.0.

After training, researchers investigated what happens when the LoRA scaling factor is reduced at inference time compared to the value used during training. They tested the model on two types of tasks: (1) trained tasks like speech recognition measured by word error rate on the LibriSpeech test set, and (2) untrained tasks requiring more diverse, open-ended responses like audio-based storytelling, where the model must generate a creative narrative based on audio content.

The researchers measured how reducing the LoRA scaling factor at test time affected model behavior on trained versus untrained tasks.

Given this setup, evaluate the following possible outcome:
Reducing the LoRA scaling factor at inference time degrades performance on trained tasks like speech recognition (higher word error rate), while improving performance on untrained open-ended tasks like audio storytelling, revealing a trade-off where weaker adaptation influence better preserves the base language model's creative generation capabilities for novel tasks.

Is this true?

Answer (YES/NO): YES